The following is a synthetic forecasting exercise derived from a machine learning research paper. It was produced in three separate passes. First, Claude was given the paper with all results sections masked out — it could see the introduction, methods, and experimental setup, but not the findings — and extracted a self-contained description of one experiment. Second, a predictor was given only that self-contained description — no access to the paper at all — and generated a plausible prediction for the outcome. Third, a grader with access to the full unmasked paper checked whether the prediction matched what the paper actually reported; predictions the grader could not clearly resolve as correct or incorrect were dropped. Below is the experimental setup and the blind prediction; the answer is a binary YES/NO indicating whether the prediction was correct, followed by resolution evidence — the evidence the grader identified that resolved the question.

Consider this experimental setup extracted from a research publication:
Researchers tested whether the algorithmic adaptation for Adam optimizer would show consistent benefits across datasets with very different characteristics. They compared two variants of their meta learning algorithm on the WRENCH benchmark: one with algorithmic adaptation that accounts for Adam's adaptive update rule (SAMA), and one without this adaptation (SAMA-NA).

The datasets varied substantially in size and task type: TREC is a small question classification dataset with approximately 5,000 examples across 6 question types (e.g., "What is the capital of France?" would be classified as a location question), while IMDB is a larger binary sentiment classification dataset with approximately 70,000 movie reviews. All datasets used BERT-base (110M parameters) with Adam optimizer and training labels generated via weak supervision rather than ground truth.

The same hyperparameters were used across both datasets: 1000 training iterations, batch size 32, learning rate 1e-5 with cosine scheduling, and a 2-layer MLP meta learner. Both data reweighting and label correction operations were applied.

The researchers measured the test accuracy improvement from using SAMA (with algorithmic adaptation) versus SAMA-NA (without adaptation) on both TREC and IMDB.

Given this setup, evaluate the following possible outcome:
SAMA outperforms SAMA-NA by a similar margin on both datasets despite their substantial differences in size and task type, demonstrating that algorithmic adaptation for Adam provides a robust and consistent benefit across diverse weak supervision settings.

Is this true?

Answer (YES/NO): NO